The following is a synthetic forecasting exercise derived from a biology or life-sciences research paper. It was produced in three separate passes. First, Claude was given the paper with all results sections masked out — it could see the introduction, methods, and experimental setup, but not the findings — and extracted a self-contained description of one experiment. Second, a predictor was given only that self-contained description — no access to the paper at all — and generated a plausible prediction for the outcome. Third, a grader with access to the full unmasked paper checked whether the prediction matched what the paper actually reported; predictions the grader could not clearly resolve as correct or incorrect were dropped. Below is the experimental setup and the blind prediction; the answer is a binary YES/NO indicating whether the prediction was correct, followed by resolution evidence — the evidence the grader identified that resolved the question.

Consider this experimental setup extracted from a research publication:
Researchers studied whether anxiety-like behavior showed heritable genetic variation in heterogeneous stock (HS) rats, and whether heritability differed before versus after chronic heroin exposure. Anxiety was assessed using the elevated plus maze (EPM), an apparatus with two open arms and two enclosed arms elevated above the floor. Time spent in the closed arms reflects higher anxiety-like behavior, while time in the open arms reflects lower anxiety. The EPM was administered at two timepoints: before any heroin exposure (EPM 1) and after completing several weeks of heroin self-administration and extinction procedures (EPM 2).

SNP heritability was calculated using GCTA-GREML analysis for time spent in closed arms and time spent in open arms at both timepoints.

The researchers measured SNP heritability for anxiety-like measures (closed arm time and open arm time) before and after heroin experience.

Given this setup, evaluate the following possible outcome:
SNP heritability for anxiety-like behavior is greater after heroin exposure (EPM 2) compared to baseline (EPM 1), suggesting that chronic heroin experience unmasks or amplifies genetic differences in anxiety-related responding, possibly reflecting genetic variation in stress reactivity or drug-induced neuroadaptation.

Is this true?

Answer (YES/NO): NO